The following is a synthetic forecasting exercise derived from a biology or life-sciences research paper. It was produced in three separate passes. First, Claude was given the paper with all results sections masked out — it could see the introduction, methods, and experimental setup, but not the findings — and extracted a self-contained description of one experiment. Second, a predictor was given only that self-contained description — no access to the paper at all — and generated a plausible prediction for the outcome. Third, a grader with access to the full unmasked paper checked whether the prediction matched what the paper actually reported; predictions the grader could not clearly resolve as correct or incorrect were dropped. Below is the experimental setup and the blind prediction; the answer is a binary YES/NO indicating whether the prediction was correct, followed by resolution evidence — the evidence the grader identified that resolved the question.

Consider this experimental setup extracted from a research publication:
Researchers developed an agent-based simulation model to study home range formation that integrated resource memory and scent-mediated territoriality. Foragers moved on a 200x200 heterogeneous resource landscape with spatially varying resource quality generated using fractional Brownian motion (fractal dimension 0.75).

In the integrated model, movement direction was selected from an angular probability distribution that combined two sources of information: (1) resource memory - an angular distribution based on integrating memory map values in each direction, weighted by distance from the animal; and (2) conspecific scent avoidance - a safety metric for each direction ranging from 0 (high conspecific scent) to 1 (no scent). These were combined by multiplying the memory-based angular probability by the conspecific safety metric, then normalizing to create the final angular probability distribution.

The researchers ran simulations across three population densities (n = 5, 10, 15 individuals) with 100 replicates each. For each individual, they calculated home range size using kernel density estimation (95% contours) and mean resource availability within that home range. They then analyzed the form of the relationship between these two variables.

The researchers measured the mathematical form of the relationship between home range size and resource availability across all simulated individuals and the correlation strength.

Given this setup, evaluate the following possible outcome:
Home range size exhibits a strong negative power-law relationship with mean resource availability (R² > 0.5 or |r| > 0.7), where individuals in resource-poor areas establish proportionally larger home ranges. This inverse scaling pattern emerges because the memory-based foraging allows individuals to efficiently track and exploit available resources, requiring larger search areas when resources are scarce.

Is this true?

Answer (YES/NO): NO